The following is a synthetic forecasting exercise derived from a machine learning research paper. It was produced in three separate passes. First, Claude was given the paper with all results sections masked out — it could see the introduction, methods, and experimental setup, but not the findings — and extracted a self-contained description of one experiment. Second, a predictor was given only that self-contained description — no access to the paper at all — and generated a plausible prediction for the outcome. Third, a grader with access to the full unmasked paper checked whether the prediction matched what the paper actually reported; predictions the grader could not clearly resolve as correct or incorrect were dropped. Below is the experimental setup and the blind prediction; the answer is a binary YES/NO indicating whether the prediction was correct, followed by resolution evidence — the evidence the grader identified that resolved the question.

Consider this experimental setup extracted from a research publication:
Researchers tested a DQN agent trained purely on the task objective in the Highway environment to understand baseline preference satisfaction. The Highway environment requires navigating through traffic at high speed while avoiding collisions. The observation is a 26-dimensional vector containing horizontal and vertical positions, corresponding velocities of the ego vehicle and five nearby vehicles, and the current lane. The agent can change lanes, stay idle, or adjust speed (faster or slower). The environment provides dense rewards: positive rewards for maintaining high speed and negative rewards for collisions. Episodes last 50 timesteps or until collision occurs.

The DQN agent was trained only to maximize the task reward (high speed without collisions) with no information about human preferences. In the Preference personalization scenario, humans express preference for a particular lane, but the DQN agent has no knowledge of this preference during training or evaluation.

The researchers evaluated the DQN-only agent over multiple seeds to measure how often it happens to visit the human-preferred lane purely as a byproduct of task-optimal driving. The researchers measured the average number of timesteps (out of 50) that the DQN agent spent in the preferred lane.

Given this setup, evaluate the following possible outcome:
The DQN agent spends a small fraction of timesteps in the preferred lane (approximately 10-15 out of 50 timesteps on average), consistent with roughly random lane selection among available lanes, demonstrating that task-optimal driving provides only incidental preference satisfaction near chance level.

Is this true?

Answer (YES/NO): YES